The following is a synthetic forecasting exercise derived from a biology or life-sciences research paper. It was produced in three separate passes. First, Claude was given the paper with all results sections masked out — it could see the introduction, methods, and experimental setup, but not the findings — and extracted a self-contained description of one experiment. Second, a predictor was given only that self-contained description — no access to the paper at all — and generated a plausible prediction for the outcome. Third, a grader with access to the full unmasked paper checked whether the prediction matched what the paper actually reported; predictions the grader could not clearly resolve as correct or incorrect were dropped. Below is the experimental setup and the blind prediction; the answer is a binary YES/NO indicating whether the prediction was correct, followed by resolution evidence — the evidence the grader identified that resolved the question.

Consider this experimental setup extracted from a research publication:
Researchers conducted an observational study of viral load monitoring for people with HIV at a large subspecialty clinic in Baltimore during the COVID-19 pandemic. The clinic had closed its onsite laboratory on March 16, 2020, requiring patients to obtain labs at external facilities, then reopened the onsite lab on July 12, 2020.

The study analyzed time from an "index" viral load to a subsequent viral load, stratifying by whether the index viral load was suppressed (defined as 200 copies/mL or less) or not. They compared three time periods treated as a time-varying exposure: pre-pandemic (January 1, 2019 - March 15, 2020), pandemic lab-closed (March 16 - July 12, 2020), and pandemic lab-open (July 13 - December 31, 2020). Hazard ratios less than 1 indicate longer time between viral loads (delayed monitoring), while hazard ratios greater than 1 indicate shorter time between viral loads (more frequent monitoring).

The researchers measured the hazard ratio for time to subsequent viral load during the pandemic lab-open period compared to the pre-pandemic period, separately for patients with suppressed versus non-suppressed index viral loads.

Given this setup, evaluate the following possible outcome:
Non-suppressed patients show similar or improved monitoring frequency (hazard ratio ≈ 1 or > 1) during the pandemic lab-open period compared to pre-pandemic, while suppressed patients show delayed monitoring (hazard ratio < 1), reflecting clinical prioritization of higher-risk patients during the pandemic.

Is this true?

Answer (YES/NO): YES